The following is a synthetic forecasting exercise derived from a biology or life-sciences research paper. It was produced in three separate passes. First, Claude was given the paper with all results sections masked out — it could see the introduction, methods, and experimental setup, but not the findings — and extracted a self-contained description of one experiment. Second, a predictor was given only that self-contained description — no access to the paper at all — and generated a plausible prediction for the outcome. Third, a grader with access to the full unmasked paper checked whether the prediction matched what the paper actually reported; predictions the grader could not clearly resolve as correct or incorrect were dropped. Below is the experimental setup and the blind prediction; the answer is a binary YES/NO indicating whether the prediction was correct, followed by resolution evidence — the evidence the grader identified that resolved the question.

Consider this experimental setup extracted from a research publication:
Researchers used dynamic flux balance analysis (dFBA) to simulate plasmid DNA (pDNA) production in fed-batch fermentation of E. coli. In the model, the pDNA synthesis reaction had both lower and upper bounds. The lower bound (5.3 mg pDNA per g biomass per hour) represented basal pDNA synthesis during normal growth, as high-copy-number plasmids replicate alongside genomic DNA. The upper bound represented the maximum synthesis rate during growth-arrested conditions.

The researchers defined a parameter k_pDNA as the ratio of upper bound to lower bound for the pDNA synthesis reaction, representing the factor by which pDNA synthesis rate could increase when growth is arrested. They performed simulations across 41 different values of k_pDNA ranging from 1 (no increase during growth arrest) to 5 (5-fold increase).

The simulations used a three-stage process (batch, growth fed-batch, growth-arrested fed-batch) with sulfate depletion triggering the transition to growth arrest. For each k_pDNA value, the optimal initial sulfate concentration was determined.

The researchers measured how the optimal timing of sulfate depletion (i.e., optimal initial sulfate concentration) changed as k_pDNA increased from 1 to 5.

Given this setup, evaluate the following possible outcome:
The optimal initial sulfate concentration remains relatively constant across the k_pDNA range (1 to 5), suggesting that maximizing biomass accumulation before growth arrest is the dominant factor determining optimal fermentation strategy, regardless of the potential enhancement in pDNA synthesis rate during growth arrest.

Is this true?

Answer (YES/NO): NO